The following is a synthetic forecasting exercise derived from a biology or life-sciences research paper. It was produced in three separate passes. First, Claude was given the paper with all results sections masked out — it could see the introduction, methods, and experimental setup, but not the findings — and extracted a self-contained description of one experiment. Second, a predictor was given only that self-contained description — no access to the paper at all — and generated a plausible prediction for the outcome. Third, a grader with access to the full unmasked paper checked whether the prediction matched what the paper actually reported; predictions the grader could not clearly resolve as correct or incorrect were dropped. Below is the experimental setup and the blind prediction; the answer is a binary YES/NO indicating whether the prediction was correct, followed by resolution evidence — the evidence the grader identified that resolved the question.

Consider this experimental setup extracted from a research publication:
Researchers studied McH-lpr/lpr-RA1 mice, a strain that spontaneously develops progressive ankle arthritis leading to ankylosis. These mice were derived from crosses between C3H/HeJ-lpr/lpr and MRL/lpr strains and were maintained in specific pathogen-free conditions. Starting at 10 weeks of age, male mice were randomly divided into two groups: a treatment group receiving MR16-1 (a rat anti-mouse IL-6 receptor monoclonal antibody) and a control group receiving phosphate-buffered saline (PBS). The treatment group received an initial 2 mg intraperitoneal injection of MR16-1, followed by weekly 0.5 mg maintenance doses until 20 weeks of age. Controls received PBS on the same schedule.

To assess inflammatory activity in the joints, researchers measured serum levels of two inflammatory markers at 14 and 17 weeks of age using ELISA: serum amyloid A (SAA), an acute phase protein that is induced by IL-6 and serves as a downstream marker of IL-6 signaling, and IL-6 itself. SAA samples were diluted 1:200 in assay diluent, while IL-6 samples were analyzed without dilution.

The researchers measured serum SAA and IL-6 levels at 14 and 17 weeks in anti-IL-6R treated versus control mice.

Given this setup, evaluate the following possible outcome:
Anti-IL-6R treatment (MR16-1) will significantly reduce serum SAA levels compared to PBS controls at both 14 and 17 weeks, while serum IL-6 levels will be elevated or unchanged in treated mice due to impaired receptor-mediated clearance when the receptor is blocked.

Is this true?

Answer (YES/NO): NO